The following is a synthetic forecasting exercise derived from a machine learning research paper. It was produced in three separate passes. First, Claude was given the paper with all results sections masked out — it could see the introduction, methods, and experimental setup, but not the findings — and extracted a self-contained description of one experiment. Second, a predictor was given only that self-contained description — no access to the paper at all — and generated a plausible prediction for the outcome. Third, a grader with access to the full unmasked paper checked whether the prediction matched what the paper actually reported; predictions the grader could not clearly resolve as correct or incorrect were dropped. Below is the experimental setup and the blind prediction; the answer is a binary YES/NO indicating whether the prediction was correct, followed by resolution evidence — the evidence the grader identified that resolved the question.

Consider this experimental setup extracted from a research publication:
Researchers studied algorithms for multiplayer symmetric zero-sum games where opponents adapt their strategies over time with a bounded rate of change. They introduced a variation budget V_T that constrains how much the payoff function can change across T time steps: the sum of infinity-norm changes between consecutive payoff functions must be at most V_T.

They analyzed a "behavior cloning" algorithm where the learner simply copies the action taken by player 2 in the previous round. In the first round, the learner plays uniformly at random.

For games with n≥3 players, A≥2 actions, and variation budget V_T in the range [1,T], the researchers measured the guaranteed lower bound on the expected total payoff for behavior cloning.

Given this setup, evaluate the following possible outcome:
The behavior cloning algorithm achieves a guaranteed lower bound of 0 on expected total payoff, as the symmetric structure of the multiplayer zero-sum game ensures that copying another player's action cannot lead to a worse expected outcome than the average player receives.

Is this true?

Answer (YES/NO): NO